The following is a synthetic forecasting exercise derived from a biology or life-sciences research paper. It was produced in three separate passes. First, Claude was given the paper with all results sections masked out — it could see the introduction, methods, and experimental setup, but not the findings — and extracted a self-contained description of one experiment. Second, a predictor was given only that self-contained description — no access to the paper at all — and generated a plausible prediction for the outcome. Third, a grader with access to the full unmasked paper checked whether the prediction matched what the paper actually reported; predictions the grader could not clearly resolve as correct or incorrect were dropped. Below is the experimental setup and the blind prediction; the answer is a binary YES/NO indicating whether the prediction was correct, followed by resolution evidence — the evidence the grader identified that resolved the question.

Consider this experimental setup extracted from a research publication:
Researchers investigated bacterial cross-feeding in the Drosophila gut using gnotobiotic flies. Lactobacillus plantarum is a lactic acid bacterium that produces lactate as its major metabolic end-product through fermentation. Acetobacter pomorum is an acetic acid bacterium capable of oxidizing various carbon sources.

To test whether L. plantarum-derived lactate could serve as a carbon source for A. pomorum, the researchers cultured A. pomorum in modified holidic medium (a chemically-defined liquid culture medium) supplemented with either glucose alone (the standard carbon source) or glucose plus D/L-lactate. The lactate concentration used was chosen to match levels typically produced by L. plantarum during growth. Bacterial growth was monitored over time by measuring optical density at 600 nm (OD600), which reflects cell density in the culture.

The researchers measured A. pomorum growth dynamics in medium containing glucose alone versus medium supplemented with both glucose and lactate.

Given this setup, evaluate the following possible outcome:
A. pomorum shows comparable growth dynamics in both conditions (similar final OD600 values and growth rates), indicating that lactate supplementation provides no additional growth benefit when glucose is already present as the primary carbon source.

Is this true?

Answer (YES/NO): NO